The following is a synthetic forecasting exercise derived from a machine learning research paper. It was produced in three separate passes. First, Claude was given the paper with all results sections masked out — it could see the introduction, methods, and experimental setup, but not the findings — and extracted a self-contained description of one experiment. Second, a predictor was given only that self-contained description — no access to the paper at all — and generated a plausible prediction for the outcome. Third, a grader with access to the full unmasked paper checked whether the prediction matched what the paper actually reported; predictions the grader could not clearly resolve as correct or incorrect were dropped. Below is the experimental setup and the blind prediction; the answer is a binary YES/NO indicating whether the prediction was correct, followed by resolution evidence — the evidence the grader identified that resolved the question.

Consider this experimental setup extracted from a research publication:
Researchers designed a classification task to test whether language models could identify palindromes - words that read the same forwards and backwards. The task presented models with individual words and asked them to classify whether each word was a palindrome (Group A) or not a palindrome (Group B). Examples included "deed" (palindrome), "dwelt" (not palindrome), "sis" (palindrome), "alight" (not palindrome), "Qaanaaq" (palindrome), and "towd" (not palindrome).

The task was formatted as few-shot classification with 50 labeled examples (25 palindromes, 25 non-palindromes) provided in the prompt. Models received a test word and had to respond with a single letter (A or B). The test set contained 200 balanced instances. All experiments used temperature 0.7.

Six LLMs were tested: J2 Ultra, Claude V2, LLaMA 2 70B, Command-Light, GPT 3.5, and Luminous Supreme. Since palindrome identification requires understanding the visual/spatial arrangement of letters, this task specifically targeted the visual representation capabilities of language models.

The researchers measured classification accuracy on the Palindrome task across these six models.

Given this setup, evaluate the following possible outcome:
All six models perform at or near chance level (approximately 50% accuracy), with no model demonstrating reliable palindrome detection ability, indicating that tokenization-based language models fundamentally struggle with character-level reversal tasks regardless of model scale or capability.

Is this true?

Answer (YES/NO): NO